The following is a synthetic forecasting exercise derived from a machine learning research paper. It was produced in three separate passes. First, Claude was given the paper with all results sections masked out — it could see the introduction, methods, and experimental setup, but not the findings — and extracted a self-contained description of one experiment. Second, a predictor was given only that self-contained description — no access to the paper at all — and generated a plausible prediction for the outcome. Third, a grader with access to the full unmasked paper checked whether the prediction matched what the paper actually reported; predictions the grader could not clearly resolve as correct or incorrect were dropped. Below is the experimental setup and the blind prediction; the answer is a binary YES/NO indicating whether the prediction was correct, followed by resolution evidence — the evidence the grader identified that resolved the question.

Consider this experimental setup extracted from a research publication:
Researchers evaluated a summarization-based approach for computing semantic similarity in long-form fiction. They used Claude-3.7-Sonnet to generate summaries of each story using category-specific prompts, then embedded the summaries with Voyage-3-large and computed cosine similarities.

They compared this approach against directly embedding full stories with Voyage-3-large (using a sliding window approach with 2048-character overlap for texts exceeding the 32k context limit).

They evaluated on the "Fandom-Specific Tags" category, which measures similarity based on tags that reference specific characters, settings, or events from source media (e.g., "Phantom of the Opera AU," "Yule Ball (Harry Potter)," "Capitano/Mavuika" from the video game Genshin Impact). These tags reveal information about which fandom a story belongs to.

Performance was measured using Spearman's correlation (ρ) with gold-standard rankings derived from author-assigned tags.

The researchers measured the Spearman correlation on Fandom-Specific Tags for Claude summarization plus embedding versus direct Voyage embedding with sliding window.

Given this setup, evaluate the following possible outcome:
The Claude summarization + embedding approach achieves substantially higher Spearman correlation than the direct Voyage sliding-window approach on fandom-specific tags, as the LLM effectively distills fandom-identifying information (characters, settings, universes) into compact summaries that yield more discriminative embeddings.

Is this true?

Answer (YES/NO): YES